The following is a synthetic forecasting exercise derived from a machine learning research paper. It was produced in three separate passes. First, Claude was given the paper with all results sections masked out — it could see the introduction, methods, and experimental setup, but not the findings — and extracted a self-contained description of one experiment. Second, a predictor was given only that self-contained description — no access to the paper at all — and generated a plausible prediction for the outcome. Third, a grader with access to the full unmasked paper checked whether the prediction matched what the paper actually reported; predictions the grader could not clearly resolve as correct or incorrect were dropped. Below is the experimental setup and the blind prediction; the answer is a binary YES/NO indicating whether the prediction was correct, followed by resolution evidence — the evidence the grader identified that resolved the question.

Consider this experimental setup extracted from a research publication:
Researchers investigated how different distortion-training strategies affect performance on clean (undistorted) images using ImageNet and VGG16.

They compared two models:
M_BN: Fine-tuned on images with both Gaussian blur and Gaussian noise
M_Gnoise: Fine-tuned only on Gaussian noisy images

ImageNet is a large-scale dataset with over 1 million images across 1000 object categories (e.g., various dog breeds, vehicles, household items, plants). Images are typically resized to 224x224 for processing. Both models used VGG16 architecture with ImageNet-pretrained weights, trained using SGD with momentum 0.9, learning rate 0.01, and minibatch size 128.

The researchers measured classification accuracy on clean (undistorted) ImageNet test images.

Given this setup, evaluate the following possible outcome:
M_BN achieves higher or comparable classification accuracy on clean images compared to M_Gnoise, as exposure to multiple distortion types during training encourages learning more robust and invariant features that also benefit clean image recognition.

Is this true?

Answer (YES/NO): YES